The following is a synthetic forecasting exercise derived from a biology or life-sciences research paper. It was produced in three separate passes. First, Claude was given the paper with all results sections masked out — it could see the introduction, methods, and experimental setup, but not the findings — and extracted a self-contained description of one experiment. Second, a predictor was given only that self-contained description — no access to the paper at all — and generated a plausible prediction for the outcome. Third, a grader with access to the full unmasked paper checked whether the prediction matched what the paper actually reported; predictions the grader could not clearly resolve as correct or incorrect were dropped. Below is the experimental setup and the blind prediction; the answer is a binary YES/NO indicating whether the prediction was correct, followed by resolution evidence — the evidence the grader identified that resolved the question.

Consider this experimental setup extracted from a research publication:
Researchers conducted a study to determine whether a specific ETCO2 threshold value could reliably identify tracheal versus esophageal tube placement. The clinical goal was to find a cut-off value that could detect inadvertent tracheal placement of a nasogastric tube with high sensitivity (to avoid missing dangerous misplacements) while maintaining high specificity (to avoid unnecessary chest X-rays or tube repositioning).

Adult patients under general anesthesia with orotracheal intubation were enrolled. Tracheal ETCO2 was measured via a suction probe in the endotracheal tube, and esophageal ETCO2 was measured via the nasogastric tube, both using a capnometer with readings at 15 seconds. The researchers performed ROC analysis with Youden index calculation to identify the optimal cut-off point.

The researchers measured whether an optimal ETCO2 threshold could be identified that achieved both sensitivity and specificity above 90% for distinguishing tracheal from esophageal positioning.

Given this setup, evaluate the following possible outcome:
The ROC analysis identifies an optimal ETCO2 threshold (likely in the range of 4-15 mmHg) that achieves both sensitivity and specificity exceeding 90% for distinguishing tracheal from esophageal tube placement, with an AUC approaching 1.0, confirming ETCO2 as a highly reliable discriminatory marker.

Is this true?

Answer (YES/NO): NO